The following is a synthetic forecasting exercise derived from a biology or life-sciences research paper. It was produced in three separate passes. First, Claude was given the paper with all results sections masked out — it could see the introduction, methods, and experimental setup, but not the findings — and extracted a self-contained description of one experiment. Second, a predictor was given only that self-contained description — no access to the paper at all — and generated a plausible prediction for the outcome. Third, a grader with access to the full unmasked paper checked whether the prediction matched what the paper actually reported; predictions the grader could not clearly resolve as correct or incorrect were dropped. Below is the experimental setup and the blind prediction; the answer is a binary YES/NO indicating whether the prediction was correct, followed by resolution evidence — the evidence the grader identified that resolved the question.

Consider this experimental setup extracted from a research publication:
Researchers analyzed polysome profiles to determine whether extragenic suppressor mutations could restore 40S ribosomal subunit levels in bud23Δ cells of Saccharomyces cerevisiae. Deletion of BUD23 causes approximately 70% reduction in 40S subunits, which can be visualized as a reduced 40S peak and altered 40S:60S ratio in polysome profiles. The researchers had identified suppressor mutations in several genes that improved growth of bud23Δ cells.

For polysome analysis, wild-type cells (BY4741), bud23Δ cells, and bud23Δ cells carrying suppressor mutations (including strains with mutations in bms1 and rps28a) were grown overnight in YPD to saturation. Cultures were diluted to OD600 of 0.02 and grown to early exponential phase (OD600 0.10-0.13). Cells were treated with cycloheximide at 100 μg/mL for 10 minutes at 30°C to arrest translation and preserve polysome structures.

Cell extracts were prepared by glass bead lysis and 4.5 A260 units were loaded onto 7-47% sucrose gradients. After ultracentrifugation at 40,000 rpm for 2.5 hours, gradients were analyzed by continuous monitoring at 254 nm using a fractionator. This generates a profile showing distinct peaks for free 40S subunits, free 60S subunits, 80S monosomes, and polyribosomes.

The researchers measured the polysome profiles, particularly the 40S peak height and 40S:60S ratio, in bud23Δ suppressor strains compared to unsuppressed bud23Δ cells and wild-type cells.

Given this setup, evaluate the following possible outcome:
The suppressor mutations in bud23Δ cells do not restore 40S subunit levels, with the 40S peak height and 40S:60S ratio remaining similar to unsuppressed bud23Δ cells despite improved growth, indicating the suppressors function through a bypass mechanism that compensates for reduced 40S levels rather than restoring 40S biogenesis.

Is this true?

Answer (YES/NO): NO